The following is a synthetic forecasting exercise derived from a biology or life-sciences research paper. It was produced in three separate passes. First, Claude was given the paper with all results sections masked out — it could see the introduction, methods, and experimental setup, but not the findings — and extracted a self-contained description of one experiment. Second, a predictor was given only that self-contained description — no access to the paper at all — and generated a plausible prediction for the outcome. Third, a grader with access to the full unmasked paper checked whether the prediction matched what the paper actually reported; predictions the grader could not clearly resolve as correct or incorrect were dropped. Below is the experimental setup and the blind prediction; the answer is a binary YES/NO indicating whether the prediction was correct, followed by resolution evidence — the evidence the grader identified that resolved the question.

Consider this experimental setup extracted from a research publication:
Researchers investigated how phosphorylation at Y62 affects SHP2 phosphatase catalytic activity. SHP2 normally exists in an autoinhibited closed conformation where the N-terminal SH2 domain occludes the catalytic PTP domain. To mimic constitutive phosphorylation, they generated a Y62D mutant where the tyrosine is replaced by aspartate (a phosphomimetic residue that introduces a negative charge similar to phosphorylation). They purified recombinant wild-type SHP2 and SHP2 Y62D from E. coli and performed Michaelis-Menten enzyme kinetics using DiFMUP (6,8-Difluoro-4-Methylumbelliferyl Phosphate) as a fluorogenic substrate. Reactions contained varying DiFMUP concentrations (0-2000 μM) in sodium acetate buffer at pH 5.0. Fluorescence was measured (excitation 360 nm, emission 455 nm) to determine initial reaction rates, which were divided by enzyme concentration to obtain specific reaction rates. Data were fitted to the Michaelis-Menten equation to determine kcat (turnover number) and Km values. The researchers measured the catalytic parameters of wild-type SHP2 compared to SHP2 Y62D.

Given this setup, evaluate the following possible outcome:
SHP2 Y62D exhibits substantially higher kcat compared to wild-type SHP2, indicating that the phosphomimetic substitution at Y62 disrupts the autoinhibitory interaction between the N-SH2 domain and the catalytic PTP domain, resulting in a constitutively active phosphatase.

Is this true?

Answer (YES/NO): YES